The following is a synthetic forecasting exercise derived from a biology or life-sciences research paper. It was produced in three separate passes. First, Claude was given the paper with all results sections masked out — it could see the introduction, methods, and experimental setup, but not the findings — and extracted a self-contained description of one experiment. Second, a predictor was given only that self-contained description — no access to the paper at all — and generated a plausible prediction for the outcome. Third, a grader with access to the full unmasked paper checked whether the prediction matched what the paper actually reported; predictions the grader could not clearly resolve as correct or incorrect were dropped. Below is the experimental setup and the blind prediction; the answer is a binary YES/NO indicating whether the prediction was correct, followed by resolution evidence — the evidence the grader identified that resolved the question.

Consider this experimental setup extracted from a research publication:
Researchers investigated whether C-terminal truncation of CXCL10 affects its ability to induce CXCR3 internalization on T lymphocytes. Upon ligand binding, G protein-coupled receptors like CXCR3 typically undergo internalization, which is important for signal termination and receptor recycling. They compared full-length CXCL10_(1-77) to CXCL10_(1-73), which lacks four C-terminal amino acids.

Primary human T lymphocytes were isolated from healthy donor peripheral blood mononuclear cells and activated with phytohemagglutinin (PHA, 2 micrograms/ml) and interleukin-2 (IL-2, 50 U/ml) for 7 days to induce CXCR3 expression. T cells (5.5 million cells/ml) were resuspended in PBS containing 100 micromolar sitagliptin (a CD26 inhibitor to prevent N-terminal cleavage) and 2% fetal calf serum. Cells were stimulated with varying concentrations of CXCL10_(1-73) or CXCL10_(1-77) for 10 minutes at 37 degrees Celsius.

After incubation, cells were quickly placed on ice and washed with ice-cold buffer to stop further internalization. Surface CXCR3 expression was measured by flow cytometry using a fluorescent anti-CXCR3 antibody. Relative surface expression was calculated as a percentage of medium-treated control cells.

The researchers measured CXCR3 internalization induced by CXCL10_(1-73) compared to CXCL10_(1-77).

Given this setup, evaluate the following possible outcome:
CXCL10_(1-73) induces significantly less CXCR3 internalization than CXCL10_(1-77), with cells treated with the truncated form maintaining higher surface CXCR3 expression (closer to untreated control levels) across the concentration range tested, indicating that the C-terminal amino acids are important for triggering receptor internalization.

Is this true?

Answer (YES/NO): YES